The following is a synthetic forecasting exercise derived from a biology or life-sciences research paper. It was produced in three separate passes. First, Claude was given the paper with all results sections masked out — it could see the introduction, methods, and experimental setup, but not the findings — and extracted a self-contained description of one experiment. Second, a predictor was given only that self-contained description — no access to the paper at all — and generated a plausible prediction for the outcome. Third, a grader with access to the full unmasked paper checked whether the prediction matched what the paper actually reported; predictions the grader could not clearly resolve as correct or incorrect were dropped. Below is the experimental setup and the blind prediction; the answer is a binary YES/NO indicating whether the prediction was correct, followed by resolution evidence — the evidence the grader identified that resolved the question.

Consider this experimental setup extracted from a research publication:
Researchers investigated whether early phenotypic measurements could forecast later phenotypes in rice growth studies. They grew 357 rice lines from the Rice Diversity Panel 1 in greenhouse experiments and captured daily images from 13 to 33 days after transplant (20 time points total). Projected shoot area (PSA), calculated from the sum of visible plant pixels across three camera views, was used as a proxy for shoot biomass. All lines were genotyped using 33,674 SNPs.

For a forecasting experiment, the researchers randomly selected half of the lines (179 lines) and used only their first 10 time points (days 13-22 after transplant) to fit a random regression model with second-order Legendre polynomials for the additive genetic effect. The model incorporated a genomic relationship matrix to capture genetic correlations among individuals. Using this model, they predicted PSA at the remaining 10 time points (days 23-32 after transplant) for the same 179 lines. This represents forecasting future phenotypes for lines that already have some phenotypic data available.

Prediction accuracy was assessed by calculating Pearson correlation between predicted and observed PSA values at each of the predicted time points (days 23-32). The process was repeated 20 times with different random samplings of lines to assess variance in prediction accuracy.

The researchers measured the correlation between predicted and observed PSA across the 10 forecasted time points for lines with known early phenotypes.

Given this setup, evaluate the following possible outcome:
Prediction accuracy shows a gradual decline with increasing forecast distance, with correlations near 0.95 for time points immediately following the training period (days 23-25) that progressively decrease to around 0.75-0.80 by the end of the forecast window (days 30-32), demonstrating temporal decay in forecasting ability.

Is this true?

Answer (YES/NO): NO